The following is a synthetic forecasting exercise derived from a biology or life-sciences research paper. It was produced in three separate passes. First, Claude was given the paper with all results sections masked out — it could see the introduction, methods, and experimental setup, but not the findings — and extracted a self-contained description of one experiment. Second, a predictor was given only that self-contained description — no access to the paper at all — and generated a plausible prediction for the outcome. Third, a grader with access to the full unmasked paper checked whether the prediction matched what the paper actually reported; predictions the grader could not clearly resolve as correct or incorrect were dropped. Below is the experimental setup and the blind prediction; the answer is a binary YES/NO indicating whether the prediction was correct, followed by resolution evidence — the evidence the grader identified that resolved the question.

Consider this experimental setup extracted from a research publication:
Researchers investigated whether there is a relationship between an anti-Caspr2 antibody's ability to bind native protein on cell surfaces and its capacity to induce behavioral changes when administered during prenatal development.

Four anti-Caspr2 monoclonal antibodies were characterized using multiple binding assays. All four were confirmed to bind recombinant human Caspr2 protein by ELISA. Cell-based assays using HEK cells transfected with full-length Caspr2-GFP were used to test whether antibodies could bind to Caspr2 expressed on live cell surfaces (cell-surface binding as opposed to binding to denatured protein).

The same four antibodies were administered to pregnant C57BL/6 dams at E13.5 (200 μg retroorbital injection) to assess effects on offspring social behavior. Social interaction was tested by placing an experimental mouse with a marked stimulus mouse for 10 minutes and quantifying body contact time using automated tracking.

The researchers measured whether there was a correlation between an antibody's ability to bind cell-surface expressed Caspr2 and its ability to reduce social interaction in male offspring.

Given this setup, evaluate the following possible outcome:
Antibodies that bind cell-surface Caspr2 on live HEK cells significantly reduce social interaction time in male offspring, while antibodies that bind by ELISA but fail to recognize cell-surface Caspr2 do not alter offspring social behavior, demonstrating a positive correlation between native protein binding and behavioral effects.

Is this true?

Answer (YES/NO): NO